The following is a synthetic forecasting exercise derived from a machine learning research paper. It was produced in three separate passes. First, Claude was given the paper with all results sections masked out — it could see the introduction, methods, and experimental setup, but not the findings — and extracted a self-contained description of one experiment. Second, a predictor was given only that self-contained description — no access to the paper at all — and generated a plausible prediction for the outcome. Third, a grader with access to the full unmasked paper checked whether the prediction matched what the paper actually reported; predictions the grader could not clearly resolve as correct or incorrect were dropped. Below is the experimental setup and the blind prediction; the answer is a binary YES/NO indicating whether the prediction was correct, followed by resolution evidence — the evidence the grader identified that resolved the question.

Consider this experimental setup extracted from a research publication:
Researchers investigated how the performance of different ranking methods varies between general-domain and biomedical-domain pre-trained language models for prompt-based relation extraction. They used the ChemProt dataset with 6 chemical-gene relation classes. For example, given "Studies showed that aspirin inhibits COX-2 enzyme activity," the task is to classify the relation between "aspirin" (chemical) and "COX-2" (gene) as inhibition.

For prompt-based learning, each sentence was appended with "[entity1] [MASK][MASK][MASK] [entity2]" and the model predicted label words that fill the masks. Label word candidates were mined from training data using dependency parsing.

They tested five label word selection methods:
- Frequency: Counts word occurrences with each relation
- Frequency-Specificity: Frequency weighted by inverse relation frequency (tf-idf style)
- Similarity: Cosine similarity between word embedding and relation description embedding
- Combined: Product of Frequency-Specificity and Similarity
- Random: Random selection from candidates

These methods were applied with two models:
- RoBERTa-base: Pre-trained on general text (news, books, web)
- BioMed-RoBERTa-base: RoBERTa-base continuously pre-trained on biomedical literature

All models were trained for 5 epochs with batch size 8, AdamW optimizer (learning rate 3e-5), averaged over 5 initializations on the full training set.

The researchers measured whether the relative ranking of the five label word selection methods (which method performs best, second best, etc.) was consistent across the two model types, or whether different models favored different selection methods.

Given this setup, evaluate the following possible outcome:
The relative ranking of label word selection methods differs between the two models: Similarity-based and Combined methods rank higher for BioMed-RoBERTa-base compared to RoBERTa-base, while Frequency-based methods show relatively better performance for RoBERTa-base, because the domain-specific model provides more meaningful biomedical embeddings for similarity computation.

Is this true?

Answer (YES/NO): NO